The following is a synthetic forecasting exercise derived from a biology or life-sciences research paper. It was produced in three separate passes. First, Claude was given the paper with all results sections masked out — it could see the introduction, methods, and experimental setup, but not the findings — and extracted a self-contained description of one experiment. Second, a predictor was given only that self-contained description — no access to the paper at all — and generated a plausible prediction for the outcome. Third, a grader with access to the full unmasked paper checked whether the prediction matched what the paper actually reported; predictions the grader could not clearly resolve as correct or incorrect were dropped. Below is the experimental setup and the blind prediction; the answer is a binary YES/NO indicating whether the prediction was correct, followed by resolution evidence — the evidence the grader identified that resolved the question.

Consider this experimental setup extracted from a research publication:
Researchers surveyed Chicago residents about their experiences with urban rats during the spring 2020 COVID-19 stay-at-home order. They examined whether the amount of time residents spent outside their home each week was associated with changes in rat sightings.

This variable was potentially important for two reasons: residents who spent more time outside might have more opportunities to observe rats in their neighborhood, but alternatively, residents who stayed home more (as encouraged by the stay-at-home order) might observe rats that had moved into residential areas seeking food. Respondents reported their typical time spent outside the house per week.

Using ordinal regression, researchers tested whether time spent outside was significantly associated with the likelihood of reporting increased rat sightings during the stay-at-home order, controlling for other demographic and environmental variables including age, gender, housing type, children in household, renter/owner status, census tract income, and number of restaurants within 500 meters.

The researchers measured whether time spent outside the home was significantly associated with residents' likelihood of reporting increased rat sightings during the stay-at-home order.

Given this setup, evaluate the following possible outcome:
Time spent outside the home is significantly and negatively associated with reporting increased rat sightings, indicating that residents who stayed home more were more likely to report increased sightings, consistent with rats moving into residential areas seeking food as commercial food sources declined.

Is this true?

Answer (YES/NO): NO